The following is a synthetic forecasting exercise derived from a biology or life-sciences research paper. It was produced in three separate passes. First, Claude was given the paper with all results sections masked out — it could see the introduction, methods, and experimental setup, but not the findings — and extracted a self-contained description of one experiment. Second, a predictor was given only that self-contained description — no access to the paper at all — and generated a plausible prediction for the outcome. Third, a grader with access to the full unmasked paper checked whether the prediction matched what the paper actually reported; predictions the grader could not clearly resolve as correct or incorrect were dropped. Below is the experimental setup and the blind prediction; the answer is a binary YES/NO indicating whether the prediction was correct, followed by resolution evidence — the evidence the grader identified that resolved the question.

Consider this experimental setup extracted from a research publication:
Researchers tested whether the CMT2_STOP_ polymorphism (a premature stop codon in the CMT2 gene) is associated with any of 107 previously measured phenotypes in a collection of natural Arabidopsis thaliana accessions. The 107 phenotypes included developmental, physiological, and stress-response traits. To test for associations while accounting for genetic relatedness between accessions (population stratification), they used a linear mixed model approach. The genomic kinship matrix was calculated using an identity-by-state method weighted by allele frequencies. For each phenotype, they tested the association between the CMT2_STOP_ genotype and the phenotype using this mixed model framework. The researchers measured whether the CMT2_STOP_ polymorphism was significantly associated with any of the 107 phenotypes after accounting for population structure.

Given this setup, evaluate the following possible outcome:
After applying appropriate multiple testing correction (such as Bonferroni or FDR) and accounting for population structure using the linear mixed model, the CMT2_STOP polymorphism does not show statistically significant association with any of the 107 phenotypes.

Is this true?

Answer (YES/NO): NO